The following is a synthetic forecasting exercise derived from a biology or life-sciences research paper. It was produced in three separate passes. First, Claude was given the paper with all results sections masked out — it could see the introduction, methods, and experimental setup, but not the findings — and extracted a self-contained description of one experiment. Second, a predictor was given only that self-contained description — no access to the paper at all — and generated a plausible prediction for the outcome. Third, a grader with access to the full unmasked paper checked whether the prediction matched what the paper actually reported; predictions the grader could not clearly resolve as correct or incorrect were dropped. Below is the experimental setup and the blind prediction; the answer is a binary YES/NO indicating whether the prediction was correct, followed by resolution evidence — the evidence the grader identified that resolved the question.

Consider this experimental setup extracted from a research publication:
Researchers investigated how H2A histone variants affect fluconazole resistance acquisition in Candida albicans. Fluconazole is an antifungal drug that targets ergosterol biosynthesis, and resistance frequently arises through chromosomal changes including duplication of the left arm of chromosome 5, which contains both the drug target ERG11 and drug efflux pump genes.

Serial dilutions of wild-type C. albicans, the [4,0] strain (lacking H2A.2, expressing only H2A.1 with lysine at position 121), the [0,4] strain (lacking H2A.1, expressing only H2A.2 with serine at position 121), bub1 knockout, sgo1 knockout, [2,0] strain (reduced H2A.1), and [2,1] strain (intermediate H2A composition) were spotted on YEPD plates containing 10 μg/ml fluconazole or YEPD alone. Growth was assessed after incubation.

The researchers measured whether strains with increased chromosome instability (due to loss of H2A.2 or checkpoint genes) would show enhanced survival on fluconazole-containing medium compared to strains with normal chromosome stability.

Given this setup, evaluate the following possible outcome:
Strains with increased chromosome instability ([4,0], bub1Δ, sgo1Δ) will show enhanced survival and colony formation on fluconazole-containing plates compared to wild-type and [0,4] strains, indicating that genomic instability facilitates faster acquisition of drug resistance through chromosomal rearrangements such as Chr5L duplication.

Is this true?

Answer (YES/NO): YES